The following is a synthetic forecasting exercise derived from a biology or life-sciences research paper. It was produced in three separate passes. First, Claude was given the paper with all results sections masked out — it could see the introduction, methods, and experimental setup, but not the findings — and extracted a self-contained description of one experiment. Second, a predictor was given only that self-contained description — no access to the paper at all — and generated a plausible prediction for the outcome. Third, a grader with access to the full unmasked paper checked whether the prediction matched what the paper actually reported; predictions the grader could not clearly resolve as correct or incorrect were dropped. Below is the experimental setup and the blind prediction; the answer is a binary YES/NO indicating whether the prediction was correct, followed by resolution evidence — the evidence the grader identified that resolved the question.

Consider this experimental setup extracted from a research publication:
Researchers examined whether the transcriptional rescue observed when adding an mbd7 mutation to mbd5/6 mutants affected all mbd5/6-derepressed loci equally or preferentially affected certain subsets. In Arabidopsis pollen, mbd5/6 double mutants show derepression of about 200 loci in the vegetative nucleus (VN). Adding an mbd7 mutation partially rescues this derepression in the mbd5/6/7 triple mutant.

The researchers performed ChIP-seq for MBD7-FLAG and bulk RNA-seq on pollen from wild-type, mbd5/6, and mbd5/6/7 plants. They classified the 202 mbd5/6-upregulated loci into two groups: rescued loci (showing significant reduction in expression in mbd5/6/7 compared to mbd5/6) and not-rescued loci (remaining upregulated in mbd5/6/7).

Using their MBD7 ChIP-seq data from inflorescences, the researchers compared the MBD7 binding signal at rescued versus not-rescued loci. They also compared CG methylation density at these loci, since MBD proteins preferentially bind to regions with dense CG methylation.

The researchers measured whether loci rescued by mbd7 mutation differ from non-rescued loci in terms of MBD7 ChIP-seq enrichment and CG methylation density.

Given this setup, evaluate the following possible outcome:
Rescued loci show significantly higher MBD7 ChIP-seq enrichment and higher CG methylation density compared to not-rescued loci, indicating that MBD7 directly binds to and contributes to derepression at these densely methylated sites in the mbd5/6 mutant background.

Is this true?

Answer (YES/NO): YES